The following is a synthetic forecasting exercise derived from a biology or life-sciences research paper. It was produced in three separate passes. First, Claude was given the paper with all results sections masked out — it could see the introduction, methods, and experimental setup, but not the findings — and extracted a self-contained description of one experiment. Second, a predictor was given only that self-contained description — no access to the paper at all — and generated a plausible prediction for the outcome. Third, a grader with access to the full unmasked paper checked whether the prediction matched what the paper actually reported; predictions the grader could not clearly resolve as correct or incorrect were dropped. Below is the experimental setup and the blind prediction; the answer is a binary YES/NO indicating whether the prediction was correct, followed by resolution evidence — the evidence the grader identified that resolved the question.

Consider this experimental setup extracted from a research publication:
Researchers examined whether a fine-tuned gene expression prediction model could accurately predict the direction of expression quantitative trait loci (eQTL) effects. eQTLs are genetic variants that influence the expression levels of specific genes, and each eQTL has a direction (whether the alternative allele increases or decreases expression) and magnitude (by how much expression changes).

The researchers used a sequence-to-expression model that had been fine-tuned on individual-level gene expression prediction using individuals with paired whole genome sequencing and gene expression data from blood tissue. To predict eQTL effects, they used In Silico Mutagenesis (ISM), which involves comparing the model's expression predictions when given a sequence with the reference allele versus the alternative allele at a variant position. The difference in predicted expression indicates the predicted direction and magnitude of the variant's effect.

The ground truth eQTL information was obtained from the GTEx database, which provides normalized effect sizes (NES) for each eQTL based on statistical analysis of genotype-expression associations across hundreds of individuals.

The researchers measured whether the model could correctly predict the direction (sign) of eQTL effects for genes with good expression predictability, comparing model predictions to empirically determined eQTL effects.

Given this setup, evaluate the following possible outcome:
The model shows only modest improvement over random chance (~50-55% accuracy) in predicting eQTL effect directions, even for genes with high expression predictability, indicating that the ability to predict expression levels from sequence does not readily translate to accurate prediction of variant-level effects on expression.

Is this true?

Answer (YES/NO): NO